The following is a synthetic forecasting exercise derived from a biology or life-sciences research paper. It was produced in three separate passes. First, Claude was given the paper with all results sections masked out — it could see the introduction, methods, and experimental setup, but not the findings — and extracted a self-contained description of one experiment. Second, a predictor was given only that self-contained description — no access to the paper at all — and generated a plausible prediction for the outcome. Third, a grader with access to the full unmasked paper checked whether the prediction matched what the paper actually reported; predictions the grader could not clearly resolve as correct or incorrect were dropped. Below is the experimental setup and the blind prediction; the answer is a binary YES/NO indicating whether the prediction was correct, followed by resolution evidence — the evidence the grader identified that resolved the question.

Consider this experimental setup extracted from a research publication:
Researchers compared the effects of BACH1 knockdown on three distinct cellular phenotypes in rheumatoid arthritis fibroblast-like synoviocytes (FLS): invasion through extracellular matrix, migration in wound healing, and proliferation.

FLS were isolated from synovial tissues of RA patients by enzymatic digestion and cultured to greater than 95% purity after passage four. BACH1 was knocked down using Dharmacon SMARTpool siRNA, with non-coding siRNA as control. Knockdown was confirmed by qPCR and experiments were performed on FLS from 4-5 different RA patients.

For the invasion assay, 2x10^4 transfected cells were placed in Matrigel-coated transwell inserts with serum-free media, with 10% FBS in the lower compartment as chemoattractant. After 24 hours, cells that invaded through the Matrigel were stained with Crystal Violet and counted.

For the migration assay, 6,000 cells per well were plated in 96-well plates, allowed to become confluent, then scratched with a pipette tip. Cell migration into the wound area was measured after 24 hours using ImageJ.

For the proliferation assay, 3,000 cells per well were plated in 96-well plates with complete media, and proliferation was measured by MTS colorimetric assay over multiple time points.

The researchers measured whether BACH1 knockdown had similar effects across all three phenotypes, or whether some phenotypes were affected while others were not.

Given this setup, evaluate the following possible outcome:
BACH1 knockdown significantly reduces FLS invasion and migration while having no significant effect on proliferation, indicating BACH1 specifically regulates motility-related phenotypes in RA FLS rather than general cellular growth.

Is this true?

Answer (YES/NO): NO